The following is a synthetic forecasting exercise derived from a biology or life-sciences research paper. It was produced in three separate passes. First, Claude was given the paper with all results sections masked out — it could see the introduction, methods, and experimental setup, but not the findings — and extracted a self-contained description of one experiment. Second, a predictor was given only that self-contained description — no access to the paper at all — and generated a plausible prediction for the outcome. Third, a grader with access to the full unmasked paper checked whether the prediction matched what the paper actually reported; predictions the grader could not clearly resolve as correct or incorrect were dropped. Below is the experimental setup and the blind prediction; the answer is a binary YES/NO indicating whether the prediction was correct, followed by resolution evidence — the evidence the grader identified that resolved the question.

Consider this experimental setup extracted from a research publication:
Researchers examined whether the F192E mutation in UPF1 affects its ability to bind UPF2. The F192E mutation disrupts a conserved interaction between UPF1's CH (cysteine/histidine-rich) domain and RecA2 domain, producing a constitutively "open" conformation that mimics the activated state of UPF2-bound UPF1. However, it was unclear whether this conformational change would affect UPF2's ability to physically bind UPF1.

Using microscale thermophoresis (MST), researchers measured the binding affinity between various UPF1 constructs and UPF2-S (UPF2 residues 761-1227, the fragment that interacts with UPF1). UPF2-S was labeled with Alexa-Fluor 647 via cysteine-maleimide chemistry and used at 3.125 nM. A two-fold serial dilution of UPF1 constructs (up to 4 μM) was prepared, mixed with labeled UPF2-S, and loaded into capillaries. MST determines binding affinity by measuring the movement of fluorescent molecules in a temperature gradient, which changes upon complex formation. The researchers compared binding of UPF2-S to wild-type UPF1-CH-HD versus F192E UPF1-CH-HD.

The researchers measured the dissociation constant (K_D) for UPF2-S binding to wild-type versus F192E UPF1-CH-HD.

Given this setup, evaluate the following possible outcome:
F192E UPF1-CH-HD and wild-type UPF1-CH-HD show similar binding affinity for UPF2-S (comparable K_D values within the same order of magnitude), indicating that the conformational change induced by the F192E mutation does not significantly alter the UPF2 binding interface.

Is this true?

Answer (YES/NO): NO